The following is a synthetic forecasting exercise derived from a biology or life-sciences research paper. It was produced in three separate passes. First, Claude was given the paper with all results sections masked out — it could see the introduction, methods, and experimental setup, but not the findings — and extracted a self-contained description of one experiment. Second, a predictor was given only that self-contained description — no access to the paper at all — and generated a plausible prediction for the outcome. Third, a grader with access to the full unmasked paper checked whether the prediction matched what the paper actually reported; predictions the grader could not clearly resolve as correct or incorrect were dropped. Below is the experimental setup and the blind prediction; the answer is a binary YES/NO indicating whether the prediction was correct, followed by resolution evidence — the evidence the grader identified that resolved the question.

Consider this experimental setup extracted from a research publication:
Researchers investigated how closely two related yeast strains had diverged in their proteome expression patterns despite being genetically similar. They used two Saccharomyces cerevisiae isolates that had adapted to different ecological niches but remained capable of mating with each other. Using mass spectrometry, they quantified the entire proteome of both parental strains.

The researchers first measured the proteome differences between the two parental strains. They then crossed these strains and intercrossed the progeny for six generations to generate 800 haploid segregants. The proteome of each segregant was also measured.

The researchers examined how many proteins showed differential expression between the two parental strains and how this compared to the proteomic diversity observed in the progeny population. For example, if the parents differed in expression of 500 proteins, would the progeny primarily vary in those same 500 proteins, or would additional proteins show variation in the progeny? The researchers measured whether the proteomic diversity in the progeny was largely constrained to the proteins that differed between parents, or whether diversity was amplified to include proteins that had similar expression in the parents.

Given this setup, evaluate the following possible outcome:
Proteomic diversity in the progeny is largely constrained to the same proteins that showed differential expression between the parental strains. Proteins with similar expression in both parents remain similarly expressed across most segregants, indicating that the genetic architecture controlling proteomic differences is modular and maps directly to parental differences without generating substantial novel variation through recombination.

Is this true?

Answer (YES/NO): NO